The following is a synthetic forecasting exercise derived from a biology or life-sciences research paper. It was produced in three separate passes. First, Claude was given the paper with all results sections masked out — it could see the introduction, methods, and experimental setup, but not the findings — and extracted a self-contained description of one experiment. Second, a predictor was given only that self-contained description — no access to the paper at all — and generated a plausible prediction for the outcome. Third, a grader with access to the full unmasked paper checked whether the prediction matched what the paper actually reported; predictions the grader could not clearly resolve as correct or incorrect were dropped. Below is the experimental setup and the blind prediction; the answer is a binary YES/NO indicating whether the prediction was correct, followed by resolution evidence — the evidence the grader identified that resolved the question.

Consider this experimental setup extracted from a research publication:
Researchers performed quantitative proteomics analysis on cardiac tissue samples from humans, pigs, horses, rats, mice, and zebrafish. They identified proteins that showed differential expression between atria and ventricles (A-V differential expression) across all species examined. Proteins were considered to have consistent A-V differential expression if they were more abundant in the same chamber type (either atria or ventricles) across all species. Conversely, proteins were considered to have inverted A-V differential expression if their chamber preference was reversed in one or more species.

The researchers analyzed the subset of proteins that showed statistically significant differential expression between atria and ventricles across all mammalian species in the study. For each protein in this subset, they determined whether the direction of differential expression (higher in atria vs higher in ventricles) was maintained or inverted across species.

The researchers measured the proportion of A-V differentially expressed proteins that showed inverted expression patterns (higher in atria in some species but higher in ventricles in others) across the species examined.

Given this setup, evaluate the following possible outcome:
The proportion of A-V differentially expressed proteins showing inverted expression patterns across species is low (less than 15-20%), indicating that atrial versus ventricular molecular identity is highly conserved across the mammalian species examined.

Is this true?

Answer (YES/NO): NO